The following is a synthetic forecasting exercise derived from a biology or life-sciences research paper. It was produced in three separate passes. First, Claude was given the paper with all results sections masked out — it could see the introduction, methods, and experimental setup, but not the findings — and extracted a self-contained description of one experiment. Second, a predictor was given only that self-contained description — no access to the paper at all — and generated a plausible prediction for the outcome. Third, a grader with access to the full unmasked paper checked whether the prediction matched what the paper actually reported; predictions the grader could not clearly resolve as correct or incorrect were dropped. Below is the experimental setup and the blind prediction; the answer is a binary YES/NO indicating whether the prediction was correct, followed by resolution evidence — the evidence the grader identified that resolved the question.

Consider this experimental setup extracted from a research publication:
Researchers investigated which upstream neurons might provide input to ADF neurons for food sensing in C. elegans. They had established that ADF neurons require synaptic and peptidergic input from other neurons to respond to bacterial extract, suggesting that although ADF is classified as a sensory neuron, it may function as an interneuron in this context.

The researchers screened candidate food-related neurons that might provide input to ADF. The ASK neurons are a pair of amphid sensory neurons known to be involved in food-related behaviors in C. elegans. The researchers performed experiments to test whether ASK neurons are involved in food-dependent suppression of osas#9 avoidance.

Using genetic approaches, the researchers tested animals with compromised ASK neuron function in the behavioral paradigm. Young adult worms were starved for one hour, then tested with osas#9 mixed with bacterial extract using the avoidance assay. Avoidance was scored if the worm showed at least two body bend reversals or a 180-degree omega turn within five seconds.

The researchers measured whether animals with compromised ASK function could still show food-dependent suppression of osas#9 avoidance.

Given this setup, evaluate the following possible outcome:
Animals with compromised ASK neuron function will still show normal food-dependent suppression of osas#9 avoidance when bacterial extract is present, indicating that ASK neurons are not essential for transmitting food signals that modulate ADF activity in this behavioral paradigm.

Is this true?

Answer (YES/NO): NO